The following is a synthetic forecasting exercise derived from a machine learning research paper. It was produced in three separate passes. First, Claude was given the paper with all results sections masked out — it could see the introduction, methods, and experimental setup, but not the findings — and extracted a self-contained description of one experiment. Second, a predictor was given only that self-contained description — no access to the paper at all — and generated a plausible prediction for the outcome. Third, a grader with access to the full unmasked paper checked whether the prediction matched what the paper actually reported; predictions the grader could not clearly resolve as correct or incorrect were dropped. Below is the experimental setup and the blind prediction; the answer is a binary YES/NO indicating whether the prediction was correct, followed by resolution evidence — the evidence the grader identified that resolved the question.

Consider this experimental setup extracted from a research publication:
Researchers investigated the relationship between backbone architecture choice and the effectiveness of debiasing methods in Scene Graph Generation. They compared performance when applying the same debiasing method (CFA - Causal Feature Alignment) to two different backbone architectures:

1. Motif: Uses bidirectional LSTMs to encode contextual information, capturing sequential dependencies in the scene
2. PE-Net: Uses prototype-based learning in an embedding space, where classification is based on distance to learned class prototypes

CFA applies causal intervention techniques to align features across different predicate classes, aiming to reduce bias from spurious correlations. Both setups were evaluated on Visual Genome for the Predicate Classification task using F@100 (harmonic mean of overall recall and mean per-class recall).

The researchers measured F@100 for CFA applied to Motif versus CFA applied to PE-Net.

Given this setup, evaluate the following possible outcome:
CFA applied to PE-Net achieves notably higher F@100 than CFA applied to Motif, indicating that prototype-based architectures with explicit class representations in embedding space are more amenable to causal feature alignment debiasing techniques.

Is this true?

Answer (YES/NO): NO